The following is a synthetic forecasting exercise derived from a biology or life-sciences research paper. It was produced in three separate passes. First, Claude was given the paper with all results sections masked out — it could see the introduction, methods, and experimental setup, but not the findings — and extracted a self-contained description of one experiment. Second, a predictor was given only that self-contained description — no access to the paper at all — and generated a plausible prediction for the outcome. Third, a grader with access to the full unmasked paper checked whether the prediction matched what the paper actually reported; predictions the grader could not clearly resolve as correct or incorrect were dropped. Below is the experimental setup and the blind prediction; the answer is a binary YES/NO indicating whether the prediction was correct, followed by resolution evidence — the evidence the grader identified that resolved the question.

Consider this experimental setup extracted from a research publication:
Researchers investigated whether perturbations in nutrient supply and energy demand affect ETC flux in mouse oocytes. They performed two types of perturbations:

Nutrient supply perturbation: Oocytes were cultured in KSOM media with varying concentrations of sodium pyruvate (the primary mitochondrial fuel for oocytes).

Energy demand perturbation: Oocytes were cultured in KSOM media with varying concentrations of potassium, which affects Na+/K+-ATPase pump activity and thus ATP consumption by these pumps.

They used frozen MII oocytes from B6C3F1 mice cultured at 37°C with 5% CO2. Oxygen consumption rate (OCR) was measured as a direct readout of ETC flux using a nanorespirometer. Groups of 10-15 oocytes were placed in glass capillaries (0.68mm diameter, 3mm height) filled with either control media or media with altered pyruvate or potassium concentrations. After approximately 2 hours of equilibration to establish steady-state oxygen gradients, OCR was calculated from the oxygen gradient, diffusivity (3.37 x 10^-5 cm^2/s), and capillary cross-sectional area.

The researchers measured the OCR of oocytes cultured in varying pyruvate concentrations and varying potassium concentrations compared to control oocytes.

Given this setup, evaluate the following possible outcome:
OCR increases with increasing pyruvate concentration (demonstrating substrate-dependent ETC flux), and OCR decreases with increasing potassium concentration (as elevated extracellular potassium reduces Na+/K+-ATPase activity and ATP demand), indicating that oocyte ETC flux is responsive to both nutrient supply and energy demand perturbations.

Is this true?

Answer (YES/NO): NO